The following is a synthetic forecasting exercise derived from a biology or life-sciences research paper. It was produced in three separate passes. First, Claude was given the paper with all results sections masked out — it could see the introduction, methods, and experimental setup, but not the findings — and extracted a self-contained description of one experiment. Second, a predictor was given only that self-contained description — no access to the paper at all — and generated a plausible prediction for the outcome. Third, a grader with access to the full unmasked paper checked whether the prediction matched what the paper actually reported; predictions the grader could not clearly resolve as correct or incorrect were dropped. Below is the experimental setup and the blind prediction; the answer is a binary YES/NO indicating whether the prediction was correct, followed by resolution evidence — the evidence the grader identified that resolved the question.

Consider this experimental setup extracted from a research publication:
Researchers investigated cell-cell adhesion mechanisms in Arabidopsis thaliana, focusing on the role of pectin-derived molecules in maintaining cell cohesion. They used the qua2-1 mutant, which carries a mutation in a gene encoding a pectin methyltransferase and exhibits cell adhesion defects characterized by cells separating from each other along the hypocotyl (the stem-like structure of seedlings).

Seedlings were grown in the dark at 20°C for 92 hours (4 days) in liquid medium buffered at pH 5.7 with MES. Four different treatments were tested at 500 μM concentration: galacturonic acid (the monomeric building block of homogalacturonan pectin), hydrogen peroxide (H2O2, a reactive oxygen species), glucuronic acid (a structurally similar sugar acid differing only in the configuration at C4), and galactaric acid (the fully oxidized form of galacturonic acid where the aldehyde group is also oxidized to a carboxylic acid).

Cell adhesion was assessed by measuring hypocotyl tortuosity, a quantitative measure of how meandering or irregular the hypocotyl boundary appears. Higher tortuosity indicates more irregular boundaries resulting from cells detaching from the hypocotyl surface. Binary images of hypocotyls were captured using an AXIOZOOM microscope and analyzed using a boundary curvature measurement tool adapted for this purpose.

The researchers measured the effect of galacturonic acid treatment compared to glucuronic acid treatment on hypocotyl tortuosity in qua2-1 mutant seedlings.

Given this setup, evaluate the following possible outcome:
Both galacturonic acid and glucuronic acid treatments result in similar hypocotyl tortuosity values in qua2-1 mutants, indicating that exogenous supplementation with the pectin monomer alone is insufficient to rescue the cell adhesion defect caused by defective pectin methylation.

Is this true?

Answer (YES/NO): NO